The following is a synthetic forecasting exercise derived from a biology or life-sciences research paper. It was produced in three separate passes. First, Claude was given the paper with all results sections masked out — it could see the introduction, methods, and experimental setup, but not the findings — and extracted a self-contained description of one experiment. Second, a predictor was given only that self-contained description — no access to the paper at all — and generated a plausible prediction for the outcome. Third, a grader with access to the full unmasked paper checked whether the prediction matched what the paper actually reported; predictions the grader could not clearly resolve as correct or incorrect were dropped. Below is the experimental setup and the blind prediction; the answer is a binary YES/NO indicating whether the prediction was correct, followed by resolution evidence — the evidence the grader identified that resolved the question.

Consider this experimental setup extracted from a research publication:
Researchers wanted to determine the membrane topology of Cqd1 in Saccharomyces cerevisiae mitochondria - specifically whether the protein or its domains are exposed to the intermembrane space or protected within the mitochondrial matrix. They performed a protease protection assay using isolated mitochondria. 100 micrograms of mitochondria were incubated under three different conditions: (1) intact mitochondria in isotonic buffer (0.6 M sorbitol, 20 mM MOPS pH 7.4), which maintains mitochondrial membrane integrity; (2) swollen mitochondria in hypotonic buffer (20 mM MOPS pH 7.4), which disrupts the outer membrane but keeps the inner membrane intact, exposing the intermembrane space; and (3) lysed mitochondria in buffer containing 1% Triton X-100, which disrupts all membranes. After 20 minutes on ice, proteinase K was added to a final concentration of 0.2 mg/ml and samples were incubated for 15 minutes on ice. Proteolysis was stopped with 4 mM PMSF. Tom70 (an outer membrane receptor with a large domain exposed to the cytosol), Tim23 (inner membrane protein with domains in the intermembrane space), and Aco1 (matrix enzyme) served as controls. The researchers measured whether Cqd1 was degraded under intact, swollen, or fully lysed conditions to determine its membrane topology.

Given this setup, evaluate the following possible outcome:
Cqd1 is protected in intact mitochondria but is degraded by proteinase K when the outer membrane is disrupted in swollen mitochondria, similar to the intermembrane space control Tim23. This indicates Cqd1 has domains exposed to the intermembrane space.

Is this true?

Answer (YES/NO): YES